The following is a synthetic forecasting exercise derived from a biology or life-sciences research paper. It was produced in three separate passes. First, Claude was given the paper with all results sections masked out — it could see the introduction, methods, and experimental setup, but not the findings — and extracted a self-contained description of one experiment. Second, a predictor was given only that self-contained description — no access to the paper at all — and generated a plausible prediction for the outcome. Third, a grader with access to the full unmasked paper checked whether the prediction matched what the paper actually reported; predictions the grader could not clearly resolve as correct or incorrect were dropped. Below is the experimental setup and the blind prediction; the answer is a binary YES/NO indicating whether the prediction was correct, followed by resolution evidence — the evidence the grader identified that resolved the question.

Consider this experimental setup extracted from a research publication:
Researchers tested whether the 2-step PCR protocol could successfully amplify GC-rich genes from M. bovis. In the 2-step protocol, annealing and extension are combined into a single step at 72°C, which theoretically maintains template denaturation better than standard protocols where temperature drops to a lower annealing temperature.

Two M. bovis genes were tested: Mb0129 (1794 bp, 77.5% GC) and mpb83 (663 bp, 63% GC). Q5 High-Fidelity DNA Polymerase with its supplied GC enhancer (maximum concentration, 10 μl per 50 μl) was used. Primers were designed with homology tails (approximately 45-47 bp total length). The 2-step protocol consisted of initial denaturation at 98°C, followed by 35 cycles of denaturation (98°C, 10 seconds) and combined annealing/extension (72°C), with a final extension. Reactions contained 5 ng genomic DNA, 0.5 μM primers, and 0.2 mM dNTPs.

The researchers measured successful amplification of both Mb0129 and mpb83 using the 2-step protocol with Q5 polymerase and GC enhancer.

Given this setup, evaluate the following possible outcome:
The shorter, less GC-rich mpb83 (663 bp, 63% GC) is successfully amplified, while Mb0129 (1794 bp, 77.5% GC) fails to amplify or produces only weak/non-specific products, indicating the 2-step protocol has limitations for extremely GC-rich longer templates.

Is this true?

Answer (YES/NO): NO